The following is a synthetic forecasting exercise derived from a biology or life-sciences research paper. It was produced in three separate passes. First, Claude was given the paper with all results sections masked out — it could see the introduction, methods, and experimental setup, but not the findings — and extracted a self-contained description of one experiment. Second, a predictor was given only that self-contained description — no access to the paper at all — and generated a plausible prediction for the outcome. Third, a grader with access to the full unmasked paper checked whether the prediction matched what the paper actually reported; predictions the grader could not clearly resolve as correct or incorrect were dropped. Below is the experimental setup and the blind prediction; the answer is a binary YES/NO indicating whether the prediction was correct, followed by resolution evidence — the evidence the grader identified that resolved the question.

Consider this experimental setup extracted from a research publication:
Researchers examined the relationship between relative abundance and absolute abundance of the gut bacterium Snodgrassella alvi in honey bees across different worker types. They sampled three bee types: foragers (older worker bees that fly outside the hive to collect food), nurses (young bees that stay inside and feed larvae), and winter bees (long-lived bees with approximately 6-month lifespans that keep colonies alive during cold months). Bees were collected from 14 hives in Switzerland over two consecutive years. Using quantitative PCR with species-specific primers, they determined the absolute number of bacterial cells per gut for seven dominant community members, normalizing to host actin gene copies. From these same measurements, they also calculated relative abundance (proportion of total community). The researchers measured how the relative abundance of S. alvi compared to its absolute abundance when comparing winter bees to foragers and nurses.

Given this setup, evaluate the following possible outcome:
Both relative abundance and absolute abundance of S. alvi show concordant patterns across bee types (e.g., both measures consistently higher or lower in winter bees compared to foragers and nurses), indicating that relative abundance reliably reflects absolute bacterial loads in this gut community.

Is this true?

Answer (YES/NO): NO